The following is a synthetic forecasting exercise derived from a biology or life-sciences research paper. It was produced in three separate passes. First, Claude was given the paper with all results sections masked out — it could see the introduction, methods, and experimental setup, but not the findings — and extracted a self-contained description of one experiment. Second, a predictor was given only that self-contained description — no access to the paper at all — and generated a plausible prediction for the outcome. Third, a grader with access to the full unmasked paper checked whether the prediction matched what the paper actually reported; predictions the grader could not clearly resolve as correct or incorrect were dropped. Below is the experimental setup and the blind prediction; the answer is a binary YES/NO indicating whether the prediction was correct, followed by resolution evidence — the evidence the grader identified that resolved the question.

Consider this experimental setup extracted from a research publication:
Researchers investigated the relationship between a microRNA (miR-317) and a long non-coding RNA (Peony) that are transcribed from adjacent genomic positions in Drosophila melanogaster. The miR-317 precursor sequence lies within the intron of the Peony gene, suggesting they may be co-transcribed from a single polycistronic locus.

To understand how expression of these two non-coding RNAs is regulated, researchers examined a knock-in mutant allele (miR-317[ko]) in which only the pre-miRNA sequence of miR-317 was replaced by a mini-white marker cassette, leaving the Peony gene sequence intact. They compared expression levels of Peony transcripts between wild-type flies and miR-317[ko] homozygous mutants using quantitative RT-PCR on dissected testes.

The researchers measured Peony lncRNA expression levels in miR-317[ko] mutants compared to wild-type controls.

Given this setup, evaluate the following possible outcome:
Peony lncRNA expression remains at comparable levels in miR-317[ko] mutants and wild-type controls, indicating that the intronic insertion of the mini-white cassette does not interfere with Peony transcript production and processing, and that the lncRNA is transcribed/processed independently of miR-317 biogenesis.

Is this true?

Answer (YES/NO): NO